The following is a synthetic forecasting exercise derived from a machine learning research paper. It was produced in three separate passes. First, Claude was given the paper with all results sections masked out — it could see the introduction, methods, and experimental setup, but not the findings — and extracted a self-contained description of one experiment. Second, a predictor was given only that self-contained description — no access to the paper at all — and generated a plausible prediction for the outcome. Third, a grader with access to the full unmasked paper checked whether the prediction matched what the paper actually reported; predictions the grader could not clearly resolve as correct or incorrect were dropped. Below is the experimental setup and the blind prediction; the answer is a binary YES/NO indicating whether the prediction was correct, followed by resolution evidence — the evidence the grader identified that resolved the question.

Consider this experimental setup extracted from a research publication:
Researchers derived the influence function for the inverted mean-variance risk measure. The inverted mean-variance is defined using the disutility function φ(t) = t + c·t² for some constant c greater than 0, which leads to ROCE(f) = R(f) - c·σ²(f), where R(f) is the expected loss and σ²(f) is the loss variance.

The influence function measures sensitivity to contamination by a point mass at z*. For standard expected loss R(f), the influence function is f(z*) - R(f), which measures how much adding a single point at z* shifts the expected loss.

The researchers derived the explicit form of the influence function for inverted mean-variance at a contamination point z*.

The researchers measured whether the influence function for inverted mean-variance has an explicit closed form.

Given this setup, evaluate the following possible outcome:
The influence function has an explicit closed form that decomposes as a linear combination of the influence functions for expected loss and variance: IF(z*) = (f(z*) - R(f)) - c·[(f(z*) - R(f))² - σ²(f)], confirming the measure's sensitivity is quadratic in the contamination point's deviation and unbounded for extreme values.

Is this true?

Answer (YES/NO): NO